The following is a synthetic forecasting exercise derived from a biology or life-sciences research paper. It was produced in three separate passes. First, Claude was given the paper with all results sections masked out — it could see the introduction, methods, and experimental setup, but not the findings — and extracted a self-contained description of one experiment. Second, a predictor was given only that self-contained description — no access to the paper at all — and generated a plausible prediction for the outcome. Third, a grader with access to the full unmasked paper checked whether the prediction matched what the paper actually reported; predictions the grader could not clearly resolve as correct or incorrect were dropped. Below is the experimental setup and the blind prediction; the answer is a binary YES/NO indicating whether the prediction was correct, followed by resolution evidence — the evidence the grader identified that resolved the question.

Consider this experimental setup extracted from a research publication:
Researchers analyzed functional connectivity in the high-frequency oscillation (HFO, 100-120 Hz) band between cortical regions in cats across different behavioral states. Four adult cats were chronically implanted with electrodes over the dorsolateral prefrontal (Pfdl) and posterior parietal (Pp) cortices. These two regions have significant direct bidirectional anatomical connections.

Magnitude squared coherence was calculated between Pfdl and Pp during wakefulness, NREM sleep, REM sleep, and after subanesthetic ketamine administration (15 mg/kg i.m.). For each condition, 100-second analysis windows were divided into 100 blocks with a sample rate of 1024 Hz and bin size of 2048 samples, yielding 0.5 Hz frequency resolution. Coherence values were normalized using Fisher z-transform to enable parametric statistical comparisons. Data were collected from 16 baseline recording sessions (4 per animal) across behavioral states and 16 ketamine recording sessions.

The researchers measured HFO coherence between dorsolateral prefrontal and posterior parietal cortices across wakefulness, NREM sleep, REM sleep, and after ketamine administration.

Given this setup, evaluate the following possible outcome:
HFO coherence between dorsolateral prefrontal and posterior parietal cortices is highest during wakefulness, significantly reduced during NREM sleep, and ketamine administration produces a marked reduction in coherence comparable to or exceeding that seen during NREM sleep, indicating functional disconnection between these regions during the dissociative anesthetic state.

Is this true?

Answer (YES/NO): NO